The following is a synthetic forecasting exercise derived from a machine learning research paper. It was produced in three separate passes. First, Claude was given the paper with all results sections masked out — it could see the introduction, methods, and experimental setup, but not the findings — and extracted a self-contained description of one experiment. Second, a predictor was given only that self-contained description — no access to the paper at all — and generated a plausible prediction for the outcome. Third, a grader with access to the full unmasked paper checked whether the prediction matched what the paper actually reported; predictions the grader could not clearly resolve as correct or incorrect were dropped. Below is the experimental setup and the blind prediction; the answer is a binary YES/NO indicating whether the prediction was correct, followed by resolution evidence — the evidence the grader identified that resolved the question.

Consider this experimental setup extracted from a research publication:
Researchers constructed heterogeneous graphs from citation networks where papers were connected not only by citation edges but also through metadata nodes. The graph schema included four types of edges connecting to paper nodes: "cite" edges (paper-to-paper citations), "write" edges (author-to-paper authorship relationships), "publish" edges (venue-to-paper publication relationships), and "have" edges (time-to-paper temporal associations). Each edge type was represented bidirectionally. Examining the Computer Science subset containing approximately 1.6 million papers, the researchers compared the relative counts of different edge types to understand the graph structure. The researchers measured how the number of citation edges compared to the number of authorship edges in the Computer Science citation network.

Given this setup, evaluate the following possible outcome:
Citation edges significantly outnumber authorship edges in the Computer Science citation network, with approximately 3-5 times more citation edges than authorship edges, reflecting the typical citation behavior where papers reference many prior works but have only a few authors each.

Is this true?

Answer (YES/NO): NO